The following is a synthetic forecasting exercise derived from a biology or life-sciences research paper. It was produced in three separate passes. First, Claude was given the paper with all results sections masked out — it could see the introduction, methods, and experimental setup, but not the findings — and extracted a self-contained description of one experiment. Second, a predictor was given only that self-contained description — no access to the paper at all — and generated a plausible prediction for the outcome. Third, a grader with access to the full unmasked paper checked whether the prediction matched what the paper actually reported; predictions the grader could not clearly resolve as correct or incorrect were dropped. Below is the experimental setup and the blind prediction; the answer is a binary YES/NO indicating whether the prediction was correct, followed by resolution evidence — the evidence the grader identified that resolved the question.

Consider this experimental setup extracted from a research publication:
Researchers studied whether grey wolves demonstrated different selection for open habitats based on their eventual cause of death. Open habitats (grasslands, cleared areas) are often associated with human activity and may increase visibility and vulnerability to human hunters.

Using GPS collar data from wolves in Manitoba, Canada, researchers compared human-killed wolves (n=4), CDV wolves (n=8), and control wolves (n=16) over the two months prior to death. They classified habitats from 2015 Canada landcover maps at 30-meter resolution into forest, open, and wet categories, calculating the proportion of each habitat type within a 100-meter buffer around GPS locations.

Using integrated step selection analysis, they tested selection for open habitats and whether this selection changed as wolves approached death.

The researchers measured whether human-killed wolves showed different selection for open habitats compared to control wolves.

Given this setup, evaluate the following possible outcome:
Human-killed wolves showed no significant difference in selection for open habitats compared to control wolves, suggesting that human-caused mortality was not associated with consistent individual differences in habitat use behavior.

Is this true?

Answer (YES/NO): YES